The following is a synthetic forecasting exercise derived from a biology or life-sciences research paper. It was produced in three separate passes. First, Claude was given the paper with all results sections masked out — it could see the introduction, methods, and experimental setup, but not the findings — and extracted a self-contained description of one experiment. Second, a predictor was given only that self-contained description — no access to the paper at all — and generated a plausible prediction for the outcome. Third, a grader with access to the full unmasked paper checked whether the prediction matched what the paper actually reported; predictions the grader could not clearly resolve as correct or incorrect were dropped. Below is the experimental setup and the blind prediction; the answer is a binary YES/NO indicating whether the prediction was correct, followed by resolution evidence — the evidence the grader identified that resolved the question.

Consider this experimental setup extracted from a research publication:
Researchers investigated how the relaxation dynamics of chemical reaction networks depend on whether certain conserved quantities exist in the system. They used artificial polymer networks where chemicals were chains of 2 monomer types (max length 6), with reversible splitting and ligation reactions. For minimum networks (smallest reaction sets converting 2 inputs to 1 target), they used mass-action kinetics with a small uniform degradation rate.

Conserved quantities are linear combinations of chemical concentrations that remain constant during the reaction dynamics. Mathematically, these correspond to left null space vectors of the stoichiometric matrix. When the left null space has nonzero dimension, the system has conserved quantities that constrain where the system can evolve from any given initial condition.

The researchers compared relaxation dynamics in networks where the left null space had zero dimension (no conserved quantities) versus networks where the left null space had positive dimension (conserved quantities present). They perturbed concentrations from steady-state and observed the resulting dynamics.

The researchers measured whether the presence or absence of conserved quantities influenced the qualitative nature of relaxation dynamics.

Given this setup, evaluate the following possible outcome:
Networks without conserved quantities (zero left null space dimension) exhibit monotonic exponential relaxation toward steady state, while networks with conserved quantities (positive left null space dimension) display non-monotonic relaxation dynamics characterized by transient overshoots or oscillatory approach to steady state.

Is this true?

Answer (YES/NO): NO